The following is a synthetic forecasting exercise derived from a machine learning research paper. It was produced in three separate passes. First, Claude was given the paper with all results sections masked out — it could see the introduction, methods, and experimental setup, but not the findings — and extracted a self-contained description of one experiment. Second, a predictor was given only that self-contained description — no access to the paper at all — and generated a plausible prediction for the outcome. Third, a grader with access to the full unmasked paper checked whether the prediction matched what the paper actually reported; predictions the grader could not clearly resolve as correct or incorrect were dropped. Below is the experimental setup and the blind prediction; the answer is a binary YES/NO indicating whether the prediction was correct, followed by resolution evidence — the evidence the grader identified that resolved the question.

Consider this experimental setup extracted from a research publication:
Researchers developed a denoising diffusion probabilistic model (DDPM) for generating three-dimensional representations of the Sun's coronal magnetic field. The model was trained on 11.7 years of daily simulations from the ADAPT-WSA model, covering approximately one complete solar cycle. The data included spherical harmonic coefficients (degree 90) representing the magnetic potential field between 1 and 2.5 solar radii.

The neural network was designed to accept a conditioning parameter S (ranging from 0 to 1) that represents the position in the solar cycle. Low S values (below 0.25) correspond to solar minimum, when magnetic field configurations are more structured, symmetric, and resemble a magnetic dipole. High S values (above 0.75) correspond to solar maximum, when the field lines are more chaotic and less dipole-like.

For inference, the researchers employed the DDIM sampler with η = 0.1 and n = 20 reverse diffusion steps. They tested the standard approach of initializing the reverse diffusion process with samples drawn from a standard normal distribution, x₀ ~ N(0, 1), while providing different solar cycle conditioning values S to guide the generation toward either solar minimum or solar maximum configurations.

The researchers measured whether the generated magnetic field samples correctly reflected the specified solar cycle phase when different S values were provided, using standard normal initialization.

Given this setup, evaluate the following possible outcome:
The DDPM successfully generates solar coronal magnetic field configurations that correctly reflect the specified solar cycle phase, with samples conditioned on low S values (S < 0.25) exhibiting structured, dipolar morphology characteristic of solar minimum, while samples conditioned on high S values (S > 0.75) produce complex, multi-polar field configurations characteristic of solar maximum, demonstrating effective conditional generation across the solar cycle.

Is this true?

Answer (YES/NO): NO